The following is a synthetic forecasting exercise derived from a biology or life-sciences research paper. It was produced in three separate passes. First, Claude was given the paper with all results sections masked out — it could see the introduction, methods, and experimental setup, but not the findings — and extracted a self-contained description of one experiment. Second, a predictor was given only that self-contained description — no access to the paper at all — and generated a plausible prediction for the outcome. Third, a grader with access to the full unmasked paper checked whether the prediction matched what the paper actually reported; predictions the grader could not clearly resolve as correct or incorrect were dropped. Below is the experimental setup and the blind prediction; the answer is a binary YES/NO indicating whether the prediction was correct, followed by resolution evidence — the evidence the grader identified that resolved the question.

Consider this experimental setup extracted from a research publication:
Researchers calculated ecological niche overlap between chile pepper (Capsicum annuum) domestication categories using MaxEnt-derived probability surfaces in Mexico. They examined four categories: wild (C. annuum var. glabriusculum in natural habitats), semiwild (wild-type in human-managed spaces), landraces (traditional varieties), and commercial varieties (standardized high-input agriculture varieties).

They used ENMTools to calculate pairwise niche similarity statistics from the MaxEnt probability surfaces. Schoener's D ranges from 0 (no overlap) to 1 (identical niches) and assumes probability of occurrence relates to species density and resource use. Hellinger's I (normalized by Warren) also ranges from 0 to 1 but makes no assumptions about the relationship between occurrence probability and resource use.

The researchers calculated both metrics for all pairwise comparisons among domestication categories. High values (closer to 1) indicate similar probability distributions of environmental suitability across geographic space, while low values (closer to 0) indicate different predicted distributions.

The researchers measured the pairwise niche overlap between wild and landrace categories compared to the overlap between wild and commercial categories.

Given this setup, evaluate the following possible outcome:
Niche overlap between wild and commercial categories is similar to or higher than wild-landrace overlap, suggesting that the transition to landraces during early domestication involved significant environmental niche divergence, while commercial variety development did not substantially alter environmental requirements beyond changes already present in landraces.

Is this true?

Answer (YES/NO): NO